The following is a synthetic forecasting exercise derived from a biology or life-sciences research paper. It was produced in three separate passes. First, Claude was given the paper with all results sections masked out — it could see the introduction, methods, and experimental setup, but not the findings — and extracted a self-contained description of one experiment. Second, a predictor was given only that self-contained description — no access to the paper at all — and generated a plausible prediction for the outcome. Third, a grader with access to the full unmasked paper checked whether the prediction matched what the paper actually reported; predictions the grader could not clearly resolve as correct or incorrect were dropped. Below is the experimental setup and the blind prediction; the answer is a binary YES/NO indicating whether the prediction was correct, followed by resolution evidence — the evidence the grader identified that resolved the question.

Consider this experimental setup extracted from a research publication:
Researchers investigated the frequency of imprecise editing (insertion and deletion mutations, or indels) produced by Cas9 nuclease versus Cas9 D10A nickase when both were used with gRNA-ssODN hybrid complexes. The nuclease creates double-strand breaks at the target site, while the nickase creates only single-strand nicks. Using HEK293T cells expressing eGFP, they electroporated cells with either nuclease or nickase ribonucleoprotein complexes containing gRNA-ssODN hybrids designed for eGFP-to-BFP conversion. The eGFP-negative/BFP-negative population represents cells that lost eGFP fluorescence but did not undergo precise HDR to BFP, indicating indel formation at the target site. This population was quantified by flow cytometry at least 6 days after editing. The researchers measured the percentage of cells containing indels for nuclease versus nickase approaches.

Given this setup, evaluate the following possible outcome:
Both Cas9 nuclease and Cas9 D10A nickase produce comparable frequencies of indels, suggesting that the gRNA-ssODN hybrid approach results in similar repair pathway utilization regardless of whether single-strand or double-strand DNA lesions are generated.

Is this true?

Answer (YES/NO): NO